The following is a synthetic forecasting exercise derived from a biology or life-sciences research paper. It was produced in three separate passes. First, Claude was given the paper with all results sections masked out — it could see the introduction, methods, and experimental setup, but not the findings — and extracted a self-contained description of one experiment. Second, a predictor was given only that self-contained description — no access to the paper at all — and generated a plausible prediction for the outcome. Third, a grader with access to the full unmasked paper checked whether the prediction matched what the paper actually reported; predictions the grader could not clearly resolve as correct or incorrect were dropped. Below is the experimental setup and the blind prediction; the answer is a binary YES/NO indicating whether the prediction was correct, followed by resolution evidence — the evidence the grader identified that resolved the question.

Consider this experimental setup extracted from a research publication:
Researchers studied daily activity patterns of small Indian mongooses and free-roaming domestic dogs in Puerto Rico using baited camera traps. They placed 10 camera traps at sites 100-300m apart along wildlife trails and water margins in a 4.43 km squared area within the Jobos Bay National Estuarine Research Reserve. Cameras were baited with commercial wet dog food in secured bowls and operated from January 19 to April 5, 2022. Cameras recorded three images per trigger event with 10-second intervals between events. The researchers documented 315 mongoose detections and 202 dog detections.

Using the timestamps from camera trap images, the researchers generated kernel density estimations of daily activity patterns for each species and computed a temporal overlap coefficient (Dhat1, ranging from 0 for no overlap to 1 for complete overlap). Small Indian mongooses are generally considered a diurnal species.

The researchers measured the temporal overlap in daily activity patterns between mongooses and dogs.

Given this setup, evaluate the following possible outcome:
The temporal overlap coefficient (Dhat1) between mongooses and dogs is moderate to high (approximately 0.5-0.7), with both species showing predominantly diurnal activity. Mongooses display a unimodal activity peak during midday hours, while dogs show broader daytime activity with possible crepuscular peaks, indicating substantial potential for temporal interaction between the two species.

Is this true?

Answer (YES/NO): NO